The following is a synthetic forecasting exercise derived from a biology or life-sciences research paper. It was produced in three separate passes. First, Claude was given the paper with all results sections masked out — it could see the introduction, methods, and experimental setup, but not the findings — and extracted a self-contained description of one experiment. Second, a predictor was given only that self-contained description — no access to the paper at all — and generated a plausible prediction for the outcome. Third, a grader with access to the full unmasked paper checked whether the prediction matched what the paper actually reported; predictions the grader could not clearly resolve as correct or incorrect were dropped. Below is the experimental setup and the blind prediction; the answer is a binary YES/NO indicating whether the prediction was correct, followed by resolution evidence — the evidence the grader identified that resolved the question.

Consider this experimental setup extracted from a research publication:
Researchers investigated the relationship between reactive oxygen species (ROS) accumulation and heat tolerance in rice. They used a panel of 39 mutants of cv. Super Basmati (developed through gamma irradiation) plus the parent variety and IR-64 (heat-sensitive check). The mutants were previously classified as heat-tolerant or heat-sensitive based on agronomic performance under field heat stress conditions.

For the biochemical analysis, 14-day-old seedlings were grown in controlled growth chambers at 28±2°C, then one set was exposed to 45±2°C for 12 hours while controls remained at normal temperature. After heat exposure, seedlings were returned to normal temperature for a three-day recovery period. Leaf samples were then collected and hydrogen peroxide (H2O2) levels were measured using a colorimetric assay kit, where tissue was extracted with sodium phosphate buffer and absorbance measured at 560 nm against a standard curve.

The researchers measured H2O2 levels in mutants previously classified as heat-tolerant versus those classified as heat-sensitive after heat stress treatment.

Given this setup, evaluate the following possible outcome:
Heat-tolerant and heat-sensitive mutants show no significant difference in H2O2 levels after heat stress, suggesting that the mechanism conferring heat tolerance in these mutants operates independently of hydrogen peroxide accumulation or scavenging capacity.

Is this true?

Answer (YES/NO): NO